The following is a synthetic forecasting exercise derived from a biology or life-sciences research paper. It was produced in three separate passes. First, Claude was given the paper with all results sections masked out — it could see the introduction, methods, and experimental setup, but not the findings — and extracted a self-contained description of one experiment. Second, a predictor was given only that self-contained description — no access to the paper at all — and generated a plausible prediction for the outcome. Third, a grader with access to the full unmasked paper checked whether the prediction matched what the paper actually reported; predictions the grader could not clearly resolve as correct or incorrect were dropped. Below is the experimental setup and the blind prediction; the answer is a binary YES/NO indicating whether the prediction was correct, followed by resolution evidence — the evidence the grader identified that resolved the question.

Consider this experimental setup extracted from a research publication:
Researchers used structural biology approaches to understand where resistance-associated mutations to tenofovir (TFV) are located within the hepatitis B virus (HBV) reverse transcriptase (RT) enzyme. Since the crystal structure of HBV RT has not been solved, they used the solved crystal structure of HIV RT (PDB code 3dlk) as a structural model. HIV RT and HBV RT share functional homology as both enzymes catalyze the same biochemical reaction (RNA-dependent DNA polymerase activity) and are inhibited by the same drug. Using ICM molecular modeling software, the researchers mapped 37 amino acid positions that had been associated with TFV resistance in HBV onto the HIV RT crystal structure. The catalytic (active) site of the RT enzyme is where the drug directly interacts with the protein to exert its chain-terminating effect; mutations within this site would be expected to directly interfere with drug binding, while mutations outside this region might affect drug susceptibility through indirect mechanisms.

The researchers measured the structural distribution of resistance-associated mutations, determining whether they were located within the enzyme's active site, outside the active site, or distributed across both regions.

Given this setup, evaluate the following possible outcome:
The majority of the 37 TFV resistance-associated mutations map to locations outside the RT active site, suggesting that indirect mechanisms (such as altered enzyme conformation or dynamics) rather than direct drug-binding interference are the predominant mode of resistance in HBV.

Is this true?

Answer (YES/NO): YES